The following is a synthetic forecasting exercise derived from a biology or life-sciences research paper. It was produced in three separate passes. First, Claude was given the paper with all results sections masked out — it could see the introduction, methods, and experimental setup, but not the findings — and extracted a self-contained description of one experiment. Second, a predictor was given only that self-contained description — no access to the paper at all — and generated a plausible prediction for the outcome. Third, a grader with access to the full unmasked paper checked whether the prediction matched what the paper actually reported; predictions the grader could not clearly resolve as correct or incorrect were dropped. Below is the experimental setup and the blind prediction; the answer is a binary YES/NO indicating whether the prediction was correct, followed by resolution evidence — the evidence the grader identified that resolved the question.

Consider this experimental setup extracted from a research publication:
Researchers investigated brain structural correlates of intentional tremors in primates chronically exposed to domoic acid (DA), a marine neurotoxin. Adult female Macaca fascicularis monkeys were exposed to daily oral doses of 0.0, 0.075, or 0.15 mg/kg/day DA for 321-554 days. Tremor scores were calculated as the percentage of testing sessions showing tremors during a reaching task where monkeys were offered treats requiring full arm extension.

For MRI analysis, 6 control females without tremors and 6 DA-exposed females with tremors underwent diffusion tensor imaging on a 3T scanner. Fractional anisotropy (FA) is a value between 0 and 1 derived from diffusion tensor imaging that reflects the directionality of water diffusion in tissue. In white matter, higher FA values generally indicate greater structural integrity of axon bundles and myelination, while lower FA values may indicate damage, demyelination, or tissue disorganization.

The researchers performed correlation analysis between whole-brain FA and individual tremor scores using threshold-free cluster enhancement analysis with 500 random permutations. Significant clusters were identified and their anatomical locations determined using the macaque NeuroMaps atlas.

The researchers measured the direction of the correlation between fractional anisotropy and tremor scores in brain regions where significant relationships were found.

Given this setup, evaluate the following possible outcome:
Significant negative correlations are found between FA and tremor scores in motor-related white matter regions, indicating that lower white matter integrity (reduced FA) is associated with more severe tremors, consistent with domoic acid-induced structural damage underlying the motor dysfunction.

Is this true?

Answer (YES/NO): YES